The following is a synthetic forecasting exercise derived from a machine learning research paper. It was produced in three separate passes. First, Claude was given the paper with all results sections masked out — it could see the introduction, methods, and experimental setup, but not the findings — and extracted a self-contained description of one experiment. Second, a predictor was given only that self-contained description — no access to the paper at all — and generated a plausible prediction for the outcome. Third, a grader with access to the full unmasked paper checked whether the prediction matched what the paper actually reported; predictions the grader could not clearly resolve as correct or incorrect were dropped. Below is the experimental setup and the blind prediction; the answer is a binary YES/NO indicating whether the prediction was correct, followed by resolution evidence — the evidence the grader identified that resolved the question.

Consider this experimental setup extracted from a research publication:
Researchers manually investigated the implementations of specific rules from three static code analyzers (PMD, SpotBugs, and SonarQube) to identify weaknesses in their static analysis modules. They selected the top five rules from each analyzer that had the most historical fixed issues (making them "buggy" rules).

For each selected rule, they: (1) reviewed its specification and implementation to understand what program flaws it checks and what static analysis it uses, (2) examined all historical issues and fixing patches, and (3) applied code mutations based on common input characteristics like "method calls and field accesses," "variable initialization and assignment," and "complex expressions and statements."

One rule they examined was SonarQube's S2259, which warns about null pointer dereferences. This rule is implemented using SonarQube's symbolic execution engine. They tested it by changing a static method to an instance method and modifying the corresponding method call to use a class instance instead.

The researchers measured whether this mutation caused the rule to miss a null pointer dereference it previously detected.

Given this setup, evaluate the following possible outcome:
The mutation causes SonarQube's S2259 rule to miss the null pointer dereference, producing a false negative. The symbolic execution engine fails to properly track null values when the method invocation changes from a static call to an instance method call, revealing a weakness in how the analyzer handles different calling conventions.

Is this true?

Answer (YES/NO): YES